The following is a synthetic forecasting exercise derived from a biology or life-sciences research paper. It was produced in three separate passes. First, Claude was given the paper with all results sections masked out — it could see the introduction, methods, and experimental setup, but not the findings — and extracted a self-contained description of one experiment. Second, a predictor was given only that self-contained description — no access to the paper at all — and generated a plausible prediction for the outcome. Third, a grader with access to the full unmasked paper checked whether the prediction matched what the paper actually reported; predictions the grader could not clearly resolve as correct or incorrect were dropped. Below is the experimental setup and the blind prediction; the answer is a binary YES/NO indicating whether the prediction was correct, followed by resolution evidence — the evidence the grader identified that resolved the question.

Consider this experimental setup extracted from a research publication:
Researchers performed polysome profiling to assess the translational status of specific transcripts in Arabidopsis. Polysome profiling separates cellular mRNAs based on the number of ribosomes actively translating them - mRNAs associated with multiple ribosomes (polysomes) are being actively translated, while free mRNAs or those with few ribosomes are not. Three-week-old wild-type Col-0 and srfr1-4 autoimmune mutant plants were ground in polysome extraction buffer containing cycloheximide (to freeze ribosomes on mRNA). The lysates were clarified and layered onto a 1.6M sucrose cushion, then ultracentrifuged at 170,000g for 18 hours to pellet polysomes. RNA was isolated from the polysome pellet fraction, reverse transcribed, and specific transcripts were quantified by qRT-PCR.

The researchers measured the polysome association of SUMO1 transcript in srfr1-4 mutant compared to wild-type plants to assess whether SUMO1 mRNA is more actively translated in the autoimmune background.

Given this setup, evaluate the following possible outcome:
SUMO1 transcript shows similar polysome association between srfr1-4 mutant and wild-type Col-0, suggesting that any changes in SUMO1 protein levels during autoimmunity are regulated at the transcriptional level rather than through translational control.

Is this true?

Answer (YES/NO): NO